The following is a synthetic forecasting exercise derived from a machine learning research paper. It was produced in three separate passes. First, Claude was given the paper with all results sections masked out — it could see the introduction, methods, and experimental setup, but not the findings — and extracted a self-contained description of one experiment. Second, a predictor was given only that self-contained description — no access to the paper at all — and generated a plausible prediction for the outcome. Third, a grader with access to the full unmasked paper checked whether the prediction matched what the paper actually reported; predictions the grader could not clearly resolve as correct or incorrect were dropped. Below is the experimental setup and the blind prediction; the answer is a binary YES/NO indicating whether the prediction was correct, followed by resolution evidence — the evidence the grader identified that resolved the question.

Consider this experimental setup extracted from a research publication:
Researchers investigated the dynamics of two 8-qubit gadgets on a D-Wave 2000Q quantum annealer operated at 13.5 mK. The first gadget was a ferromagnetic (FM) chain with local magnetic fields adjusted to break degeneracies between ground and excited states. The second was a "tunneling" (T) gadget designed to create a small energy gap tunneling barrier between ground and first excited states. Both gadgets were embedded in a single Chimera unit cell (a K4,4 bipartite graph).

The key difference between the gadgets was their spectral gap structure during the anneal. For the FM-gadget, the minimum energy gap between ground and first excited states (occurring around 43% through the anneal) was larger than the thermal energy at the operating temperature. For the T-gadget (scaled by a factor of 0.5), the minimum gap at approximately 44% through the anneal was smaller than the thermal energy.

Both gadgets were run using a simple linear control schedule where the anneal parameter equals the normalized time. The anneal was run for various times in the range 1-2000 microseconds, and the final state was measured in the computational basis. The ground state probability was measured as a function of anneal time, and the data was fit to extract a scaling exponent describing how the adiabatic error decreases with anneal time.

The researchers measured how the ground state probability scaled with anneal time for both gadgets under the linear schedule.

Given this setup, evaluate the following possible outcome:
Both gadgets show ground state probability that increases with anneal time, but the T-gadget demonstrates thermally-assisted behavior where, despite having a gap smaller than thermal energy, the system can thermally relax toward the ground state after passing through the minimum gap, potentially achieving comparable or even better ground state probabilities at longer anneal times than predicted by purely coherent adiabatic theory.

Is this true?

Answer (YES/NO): NO